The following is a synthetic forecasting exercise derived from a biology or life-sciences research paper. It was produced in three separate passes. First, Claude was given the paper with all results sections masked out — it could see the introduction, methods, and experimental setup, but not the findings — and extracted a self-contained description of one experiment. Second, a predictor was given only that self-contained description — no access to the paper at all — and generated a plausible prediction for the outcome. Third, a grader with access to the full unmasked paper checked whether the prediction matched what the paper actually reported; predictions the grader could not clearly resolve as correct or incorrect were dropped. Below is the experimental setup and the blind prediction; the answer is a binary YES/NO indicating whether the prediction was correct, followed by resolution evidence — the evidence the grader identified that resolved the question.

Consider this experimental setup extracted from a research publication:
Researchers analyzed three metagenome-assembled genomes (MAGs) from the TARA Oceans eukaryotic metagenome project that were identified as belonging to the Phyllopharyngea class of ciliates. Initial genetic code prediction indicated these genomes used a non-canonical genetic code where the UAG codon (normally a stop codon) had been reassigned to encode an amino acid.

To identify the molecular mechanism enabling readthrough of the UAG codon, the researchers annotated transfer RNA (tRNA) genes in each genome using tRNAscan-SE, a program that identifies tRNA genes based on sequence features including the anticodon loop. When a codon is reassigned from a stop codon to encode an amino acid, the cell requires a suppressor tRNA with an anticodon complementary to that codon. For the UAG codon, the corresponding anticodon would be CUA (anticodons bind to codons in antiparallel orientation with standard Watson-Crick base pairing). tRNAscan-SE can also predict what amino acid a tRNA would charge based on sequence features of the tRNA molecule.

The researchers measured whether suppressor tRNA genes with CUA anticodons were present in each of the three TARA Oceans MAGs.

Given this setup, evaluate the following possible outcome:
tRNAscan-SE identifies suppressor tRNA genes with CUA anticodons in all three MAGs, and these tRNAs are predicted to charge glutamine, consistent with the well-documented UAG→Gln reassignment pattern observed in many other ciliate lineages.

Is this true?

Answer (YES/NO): NO